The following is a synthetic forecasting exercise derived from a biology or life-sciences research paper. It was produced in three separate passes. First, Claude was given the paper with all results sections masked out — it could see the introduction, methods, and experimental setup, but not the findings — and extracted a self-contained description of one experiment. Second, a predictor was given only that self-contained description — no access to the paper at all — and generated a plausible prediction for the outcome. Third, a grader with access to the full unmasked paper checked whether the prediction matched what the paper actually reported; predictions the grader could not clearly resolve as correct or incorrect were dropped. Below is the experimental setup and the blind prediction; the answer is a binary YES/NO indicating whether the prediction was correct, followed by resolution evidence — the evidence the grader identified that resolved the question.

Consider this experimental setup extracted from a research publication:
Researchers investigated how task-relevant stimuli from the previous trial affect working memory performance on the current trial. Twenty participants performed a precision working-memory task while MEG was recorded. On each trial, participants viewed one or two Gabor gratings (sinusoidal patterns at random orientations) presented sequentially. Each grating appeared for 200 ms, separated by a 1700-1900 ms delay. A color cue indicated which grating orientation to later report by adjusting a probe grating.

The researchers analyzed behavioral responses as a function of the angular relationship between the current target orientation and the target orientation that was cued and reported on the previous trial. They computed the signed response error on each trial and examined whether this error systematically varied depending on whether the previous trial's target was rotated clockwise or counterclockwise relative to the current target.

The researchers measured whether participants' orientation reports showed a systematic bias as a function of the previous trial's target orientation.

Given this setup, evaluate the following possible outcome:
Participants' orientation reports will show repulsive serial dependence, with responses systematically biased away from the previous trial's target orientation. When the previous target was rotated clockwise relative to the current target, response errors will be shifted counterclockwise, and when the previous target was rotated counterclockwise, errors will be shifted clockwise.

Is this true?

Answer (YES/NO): NO